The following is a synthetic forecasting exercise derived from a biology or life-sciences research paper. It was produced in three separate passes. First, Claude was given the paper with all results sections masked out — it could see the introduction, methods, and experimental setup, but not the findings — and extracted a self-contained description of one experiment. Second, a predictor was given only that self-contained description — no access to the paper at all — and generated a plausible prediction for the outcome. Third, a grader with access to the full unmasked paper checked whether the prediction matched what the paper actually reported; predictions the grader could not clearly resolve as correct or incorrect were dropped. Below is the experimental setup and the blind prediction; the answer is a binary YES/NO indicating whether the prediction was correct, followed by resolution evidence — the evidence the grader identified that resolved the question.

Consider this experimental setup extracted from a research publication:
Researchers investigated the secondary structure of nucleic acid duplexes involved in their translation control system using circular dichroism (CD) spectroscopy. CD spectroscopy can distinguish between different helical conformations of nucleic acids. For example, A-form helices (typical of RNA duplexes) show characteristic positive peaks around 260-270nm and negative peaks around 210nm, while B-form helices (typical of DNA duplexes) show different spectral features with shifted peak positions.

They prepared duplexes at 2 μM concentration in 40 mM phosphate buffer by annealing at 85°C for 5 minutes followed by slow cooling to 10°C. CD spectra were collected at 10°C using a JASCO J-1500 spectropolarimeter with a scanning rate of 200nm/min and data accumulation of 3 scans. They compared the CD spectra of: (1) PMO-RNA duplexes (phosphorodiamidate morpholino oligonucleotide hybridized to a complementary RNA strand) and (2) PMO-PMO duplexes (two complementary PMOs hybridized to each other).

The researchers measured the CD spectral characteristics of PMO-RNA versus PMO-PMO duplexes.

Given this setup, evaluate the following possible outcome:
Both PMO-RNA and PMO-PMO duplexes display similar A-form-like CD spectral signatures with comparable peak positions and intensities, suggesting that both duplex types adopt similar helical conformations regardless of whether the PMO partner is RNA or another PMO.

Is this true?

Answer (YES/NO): NO